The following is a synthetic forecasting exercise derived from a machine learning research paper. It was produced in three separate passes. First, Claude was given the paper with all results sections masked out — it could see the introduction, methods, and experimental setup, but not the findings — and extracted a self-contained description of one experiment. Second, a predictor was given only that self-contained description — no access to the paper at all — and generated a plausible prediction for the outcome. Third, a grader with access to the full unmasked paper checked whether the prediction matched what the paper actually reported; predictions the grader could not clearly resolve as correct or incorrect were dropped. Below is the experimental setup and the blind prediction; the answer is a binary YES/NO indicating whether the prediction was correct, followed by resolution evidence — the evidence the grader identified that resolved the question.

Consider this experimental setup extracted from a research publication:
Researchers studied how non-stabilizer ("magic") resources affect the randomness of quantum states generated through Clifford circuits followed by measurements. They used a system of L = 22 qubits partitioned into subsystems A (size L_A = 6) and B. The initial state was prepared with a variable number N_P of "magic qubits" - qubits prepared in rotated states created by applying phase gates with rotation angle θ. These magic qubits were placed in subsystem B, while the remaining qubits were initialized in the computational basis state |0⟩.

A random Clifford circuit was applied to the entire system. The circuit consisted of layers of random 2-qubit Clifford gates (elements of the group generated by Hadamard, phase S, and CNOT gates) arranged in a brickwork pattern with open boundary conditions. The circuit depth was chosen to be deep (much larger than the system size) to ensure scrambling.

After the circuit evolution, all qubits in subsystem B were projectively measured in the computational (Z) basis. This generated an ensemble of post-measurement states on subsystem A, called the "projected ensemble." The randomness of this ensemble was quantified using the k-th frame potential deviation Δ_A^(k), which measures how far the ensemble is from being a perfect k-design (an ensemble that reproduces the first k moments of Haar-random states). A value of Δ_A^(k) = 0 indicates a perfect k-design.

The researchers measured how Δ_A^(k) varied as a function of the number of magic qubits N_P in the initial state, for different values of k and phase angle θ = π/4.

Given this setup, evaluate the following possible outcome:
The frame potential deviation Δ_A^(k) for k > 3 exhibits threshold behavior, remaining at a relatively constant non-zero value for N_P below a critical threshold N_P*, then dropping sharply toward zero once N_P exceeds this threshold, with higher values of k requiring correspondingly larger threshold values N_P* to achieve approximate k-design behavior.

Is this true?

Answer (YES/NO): NO